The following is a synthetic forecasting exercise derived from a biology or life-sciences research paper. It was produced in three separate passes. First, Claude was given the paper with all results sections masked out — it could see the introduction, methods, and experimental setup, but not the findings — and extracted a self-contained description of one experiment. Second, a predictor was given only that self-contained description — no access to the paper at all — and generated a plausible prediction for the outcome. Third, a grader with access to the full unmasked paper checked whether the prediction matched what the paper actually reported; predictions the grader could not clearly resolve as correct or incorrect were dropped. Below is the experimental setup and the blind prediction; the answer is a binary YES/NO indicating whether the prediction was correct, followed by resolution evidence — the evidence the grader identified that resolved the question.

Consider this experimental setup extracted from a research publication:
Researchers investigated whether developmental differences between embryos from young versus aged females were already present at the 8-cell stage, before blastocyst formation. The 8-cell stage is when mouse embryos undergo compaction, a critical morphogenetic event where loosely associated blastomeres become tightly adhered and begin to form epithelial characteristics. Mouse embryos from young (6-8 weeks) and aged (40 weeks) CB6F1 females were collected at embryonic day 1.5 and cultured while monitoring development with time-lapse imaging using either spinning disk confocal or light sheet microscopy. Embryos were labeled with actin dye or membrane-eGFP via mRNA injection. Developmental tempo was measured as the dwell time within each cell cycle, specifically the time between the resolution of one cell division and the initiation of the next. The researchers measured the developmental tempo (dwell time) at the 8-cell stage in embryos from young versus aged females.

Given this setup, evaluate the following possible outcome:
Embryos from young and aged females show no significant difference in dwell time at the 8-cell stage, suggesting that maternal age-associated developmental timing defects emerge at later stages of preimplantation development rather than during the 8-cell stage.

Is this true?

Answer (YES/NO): NO